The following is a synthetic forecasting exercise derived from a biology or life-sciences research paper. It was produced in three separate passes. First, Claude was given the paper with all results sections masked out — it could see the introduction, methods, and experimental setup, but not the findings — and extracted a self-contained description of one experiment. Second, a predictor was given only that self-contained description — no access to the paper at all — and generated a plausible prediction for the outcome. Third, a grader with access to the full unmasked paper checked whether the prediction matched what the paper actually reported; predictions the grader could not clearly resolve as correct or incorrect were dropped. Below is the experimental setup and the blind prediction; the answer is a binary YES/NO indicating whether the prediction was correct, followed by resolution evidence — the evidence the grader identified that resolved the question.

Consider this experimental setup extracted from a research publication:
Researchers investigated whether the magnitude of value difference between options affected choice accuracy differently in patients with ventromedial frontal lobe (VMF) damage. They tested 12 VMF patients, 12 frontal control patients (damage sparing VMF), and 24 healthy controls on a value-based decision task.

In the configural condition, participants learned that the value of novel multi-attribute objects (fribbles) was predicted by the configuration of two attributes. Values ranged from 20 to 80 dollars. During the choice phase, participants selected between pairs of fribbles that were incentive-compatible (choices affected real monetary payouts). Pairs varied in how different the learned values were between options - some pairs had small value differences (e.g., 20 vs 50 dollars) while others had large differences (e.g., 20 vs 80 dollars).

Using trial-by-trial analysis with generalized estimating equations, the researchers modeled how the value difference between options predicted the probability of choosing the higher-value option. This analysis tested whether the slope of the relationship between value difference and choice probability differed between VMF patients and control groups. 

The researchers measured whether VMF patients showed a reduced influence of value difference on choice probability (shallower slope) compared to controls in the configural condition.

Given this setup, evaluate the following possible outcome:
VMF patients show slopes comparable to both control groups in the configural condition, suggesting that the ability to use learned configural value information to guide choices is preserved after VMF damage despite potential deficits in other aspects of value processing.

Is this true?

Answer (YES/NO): NO